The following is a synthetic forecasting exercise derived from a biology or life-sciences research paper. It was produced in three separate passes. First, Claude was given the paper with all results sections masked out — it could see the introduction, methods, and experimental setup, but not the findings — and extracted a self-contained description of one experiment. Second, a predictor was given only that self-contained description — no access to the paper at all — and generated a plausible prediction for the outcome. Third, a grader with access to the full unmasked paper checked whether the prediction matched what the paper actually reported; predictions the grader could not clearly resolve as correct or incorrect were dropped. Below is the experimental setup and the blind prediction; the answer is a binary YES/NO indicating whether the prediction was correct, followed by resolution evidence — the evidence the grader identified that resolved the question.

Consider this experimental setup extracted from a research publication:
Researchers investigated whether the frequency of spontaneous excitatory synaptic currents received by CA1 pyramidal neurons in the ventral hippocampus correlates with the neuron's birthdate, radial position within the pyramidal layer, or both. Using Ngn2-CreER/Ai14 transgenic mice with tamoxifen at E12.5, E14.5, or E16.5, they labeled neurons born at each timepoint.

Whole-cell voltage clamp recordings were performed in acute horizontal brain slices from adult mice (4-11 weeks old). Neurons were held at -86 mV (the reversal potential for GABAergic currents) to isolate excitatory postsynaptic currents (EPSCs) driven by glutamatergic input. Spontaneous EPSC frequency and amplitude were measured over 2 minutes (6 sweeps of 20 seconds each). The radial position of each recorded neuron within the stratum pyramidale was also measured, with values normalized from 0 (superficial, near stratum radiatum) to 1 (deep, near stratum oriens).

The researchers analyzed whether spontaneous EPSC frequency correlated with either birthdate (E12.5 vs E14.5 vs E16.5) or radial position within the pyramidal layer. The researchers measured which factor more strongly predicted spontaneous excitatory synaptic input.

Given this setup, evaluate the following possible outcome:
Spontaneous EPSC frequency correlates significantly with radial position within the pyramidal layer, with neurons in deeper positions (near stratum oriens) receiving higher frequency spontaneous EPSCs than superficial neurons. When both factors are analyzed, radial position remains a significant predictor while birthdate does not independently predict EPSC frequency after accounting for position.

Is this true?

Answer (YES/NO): YES